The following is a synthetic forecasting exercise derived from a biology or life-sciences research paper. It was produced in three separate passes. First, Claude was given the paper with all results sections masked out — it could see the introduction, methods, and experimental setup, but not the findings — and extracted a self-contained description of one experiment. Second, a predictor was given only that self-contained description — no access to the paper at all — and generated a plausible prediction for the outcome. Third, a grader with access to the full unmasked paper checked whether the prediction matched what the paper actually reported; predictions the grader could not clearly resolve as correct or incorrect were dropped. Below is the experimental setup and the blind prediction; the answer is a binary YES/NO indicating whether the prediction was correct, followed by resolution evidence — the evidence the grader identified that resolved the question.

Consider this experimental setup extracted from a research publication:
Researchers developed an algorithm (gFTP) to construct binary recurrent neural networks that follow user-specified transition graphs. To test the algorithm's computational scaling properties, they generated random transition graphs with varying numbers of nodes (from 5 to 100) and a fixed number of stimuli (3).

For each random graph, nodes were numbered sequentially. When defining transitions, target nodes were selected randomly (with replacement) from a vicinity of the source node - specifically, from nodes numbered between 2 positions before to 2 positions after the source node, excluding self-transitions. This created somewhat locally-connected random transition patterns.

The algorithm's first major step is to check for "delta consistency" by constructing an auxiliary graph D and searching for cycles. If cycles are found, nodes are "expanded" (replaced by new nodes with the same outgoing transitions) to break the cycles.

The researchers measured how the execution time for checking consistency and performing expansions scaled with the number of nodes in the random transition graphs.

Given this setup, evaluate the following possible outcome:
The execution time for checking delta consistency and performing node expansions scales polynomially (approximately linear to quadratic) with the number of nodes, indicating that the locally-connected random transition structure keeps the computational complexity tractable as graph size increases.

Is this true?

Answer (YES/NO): YES